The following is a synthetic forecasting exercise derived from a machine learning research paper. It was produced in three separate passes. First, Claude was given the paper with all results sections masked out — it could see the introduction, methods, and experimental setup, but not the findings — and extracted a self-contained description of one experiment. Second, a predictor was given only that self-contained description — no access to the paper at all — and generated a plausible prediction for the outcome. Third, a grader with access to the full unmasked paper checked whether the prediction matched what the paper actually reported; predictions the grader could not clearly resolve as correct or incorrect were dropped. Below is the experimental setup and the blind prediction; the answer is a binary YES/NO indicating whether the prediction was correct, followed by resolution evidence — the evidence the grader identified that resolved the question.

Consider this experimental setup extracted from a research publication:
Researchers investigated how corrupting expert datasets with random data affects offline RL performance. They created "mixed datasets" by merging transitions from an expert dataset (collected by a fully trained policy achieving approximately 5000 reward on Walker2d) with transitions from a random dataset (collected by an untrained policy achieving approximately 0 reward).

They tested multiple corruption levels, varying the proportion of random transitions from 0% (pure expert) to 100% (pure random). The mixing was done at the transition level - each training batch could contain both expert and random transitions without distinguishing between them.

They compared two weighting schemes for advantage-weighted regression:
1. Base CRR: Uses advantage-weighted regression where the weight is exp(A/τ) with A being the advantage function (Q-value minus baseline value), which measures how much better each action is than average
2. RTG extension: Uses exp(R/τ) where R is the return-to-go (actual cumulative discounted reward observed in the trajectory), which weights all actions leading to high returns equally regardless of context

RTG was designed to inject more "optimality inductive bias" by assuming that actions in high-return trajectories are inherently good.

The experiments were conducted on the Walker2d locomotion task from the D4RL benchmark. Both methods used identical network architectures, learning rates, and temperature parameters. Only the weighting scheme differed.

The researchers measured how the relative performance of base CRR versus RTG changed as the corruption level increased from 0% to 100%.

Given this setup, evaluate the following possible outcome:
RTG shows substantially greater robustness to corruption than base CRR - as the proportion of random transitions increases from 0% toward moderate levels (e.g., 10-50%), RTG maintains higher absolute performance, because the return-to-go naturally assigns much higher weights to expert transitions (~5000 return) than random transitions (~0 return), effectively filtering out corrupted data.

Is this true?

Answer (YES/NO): NO